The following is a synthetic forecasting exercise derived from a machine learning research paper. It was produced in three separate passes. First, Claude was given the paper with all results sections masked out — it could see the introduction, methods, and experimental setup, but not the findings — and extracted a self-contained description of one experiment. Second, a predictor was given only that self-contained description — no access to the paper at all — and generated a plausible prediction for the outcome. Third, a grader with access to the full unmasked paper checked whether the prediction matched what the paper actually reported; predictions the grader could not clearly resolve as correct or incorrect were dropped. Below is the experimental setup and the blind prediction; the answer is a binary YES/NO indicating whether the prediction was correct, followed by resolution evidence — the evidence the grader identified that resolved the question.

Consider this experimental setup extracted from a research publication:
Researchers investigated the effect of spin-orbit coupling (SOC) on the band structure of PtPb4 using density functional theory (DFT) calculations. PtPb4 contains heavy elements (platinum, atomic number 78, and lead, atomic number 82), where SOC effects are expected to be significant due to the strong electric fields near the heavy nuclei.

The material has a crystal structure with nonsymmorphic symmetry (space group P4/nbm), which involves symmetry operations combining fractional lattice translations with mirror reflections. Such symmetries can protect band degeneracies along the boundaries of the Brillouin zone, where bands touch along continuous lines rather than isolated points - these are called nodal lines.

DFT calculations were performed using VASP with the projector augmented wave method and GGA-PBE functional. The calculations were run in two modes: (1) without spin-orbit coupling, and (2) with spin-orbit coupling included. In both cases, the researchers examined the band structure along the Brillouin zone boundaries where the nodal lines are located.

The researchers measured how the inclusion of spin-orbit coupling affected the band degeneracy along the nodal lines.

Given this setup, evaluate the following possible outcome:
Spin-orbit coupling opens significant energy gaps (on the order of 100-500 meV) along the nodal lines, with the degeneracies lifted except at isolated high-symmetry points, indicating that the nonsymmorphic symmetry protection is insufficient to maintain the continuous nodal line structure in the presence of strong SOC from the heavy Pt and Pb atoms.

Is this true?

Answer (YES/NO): YES